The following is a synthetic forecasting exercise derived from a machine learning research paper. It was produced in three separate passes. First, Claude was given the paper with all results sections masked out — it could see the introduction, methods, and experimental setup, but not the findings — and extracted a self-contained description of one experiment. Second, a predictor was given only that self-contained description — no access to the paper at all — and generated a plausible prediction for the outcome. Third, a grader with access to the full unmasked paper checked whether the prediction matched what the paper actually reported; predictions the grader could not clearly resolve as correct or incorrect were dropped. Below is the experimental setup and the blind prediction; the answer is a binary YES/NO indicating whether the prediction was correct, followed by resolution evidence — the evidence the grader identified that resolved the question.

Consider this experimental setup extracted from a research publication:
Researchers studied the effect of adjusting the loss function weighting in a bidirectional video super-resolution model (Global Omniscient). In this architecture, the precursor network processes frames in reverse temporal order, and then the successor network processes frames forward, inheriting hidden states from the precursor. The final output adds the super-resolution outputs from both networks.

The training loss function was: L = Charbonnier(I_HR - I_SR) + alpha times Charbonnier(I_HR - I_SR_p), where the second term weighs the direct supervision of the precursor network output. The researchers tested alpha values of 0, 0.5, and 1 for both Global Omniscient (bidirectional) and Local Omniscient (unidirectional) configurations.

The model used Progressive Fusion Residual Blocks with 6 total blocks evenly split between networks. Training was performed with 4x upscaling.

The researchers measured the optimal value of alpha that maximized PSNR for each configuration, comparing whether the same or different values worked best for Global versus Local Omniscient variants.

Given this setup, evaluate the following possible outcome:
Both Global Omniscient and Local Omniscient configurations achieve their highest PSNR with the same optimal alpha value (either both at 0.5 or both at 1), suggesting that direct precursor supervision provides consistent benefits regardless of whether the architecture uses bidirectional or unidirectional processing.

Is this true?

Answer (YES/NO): NO